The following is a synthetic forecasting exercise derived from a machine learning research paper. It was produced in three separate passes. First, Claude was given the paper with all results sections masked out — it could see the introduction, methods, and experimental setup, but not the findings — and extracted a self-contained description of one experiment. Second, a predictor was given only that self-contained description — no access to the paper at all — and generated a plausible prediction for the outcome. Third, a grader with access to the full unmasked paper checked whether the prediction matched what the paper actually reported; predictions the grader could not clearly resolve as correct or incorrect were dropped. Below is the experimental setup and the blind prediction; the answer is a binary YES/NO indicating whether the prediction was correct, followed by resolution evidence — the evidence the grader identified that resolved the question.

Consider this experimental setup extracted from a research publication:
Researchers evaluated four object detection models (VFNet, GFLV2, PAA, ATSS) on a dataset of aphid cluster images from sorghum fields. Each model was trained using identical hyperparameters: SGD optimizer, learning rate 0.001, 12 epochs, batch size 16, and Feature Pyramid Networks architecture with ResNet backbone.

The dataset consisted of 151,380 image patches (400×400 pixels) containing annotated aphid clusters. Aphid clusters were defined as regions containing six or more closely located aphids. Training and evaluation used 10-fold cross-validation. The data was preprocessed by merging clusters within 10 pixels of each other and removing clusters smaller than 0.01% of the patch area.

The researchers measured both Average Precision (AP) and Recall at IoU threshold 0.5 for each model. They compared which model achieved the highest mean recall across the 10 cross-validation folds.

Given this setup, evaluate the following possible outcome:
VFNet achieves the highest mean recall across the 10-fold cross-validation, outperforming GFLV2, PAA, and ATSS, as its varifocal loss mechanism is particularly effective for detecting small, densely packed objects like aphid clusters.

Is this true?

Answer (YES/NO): NO